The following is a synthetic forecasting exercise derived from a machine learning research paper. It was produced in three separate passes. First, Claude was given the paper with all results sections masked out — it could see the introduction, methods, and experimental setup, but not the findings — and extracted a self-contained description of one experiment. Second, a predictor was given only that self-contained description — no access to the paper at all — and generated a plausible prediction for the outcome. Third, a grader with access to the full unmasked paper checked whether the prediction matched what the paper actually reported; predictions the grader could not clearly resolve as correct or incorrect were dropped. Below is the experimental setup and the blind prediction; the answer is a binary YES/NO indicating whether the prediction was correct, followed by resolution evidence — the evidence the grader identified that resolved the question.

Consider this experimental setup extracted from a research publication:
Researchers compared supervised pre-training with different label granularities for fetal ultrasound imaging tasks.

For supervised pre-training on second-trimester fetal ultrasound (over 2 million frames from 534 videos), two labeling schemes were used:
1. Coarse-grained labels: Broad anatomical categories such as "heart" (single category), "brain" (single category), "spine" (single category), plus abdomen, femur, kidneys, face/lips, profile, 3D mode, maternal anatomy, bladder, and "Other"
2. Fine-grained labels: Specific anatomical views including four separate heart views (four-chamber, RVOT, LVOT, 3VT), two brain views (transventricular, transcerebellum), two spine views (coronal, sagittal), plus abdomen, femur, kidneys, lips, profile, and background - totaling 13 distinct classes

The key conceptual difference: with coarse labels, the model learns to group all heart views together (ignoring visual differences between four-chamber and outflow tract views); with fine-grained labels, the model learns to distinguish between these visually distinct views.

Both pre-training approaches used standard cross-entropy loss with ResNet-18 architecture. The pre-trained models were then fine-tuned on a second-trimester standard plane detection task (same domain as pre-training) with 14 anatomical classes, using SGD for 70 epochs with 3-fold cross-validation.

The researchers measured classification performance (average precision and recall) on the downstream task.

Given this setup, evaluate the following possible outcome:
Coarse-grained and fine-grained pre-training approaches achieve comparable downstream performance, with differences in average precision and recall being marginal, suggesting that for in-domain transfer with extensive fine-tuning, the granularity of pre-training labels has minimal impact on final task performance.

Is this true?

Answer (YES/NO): NO